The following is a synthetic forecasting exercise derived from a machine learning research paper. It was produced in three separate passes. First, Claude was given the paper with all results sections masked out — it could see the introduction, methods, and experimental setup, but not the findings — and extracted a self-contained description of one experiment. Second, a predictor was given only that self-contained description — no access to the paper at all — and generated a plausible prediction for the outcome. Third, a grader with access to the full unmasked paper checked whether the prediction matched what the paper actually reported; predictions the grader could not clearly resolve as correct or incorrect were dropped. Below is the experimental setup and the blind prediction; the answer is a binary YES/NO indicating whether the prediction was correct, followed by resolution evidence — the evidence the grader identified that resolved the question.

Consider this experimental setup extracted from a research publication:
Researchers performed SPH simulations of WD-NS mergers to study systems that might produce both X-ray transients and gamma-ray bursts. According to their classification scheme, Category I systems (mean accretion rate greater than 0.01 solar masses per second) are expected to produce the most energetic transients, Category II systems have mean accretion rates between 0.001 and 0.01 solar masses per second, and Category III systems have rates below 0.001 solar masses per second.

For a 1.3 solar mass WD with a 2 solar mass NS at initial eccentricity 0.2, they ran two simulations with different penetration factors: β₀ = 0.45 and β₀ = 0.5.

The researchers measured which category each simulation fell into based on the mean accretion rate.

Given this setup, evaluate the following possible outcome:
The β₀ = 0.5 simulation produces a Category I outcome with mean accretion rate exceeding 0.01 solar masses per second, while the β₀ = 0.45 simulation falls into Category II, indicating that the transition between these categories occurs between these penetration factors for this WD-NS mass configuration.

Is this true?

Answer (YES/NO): NO